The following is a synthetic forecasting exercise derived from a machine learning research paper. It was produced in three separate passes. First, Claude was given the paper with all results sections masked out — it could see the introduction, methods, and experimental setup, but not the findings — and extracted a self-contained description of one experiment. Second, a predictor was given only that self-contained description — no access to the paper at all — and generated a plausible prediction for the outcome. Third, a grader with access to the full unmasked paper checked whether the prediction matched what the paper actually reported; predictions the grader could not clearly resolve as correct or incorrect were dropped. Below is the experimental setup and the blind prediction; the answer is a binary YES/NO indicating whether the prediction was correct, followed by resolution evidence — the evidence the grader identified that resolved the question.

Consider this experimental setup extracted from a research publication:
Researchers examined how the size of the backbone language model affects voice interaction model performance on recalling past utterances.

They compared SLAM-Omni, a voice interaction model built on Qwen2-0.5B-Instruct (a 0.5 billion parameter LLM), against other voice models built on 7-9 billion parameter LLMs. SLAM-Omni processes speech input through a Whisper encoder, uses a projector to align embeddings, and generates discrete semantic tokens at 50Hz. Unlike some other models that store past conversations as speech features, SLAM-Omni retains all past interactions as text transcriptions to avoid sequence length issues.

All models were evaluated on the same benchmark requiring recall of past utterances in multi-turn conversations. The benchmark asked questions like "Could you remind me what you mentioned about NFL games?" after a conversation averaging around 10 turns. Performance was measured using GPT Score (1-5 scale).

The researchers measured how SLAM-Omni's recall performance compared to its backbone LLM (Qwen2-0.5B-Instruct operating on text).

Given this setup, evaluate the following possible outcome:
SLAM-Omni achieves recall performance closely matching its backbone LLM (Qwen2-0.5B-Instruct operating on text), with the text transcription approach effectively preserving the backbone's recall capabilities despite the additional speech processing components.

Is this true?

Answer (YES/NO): NO